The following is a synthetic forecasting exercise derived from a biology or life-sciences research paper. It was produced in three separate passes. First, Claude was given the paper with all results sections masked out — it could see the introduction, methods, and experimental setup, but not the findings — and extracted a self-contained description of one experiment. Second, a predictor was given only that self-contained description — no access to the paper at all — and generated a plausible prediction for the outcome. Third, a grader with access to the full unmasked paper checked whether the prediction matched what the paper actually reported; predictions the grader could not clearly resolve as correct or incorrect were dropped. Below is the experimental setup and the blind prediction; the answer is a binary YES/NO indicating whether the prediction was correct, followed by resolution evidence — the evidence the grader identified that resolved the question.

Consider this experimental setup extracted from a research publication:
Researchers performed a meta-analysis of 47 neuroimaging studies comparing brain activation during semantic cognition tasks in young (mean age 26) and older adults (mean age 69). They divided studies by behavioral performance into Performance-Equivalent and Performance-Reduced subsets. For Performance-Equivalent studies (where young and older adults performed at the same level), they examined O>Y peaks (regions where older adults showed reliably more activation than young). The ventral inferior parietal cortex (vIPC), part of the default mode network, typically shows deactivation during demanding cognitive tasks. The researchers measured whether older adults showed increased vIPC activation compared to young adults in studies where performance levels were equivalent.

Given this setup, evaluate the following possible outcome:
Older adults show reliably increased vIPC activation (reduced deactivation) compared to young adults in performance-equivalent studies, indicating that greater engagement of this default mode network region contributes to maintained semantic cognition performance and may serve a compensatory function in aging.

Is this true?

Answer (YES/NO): NO